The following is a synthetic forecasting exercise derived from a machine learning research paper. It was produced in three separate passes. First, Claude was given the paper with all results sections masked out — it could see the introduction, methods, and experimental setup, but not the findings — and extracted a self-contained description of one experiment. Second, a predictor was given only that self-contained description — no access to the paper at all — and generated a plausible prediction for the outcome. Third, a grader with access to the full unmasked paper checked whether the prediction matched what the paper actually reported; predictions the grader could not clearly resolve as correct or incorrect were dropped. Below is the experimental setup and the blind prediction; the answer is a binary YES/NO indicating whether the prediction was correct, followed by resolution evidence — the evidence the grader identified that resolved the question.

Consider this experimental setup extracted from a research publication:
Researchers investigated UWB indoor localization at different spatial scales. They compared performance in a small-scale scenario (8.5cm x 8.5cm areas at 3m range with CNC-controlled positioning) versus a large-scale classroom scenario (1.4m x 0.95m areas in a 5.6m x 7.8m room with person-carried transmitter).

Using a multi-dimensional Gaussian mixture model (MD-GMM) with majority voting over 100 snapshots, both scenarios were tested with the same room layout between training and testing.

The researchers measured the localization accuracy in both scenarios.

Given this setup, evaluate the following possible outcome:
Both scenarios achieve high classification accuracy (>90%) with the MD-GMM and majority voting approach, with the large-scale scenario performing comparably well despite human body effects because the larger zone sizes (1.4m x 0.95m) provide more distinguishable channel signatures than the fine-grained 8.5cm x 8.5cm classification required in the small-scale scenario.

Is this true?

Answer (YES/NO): YES